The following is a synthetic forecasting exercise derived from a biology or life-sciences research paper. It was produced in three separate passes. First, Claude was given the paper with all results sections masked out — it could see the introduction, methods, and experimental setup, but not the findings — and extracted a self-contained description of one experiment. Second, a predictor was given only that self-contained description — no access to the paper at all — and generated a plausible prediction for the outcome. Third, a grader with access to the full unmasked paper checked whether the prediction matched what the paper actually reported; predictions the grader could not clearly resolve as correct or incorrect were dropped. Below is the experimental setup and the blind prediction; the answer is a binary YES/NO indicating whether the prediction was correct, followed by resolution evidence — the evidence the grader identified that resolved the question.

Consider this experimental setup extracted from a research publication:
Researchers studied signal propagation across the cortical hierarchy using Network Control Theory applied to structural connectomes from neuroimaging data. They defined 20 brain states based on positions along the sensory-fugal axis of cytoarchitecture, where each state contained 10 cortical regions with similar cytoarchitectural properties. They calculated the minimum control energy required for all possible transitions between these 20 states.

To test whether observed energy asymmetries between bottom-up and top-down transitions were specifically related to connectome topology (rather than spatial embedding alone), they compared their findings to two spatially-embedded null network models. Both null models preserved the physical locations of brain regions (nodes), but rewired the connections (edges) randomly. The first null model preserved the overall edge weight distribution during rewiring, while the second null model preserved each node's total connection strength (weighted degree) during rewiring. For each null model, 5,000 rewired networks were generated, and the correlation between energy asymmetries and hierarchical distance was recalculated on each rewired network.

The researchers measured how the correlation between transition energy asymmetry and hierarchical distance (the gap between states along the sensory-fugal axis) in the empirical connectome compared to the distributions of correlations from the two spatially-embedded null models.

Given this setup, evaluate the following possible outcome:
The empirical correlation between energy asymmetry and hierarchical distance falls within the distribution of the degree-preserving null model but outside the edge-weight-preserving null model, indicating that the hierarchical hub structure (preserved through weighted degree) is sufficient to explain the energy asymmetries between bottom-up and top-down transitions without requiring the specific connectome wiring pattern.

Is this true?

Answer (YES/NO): NO